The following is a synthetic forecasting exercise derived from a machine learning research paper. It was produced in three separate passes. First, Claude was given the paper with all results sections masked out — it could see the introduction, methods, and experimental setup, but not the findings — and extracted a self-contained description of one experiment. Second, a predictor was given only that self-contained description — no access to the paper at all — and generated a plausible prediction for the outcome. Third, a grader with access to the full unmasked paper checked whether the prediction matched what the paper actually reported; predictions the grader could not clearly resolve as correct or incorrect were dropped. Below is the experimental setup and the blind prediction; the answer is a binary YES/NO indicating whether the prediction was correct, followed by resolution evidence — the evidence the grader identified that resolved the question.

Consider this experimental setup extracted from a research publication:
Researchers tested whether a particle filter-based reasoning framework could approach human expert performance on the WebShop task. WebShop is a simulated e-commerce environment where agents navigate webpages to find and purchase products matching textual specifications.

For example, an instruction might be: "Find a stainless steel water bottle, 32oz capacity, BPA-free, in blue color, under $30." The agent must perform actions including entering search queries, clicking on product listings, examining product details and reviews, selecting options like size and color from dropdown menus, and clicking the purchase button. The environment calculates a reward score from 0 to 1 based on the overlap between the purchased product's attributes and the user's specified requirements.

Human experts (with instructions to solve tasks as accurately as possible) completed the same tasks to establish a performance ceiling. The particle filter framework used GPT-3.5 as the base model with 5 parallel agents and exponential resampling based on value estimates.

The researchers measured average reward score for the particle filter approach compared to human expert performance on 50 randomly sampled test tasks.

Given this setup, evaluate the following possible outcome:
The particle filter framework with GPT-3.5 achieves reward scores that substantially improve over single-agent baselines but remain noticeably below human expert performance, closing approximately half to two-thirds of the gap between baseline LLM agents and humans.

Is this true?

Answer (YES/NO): YES